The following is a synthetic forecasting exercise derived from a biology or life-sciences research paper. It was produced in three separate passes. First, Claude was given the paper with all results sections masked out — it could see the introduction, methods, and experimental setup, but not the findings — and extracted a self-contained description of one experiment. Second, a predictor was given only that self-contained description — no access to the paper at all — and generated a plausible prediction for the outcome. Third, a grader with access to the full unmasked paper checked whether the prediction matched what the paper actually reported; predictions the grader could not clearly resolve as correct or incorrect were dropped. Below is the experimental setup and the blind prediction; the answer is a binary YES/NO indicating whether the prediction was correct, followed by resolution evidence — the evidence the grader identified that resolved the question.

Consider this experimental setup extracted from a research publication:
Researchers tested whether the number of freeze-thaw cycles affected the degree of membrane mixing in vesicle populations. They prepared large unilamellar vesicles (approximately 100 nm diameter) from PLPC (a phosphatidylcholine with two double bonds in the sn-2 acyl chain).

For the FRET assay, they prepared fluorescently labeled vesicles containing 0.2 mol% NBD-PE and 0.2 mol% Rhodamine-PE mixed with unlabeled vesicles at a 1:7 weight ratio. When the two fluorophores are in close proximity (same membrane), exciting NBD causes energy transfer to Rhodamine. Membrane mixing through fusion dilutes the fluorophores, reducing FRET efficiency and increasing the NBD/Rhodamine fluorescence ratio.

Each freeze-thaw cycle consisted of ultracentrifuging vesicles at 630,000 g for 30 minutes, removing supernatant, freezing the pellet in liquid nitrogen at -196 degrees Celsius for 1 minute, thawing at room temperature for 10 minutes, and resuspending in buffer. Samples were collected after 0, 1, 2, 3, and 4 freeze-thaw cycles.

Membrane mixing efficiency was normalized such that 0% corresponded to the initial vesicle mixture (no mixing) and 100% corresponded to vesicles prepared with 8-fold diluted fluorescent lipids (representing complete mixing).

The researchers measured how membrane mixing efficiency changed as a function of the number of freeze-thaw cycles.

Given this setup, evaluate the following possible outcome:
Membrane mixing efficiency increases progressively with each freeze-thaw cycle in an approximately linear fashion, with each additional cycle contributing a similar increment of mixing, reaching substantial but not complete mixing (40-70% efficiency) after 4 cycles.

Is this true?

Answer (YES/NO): NO